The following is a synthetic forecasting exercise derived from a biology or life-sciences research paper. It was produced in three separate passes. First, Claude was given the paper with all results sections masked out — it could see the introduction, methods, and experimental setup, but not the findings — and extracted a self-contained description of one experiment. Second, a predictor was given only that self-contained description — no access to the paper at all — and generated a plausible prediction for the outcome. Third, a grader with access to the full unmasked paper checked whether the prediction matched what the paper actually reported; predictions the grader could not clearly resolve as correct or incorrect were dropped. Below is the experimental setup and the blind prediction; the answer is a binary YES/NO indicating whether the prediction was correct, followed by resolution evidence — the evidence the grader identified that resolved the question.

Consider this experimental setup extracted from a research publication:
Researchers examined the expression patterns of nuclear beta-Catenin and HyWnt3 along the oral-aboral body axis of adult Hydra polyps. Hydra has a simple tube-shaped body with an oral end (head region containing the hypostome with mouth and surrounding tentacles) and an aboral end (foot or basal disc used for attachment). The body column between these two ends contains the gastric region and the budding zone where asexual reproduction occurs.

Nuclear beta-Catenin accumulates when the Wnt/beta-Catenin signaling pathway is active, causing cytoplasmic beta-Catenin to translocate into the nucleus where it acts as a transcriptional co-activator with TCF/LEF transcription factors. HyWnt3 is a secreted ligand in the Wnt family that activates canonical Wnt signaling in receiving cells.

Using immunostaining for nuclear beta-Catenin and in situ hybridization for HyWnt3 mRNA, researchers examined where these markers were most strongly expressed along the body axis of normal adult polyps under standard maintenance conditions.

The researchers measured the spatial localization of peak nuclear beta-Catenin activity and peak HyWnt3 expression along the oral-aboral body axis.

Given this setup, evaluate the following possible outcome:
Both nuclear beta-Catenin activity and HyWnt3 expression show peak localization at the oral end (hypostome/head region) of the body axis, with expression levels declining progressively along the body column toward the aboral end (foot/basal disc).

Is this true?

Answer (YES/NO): YES